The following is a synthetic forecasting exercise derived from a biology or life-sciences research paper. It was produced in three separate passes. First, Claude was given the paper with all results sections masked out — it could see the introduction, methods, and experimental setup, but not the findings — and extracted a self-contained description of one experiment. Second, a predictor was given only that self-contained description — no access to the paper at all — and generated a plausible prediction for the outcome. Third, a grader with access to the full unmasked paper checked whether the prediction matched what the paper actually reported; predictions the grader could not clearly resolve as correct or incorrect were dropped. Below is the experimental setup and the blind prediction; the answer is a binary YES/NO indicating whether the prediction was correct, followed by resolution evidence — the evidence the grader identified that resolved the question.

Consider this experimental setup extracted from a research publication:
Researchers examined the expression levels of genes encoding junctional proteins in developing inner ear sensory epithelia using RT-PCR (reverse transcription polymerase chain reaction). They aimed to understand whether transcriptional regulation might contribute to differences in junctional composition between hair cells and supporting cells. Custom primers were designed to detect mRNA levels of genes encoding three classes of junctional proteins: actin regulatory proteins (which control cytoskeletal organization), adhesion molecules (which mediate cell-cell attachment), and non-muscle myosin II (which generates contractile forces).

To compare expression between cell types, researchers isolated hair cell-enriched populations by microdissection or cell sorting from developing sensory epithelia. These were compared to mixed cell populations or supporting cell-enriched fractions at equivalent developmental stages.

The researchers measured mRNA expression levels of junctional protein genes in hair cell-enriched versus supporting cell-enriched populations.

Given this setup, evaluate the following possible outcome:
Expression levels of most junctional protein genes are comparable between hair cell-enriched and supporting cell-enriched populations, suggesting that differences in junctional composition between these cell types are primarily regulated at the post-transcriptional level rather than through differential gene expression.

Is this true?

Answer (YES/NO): YES